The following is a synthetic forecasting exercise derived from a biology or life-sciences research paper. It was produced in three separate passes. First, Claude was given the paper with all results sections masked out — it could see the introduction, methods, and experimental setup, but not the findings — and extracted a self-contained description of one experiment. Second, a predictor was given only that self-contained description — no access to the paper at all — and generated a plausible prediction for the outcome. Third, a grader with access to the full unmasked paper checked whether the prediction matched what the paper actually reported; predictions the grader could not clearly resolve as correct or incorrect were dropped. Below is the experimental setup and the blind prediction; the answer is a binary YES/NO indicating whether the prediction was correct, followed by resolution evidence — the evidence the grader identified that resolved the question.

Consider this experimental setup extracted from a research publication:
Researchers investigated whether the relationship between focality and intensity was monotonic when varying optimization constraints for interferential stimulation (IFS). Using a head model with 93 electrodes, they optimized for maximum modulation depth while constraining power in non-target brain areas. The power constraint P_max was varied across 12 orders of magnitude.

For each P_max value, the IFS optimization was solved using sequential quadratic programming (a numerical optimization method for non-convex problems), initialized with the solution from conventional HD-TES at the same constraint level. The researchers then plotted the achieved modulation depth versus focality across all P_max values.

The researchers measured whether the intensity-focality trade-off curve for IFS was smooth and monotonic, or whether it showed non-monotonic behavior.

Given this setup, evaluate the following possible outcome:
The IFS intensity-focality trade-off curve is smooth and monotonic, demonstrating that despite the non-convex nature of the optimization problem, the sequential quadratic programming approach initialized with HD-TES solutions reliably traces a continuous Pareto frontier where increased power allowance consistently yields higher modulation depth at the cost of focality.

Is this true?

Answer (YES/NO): NO